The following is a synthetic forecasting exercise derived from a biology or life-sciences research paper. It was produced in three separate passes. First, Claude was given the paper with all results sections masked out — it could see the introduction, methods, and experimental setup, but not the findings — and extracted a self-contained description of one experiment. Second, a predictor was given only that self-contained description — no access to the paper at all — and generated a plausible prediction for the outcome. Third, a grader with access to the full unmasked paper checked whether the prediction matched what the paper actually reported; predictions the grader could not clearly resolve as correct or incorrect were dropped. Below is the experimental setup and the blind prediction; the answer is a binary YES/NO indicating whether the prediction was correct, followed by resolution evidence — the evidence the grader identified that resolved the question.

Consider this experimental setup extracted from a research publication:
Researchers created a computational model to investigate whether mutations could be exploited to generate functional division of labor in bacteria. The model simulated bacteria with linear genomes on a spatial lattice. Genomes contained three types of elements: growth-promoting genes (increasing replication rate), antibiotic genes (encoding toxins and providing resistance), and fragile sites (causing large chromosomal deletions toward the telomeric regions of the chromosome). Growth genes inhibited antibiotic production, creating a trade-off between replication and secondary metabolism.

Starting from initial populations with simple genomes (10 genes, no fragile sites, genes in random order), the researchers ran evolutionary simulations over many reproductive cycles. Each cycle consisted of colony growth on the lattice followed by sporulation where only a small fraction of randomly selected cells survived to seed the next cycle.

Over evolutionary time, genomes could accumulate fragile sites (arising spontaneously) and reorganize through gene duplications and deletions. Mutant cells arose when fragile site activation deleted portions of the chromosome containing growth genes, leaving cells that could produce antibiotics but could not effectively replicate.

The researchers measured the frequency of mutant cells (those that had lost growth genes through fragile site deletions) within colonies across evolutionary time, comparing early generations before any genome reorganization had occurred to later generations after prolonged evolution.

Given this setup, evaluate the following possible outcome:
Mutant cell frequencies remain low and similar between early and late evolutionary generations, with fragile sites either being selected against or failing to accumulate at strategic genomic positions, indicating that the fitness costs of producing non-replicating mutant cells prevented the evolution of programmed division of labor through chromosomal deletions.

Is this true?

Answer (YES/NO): NO